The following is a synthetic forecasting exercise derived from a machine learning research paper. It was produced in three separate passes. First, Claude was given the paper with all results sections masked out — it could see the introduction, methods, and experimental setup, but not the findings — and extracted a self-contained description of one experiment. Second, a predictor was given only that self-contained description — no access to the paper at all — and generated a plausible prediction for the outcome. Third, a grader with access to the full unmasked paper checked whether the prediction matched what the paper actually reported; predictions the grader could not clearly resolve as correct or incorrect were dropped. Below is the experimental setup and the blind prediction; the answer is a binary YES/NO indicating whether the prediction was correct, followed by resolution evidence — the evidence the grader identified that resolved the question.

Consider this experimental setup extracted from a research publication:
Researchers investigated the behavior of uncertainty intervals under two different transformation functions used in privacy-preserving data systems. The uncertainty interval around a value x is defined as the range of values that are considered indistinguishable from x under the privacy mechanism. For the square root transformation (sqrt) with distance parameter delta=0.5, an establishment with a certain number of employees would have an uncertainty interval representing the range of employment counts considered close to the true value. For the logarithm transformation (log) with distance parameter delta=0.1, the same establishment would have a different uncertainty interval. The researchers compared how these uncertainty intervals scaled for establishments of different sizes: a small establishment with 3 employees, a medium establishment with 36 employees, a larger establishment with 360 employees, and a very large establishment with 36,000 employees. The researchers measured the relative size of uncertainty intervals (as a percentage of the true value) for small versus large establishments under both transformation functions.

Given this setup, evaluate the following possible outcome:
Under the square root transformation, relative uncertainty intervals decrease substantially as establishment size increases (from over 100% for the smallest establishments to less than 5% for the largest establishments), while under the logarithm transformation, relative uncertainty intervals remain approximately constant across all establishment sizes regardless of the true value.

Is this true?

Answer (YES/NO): YES